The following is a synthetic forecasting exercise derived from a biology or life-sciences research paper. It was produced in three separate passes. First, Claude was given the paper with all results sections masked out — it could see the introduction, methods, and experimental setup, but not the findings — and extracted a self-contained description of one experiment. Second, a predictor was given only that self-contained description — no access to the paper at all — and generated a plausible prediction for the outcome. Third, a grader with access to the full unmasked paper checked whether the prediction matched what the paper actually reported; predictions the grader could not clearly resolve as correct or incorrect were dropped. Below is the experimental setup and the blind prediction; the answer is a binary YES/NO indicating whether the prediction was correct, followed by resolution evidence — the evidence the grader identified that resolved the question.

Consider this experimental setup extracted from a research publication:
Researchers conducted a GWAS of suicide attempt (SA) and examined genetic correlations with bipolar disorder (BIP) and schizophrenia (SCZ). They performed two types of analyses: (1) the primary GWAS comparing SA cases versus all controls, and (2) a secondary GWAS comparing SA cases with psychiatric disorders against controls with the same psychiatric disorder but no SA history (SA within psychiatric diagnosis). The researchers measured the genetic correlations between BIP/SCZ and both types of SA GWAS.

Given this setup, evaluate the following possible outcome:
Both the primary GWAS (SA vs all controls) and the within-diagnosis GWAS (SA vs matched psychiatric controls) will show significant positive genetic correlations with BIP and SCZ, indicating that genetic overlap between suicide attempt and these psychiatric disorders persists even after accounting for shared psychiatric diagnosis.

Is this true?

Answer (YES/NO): NO